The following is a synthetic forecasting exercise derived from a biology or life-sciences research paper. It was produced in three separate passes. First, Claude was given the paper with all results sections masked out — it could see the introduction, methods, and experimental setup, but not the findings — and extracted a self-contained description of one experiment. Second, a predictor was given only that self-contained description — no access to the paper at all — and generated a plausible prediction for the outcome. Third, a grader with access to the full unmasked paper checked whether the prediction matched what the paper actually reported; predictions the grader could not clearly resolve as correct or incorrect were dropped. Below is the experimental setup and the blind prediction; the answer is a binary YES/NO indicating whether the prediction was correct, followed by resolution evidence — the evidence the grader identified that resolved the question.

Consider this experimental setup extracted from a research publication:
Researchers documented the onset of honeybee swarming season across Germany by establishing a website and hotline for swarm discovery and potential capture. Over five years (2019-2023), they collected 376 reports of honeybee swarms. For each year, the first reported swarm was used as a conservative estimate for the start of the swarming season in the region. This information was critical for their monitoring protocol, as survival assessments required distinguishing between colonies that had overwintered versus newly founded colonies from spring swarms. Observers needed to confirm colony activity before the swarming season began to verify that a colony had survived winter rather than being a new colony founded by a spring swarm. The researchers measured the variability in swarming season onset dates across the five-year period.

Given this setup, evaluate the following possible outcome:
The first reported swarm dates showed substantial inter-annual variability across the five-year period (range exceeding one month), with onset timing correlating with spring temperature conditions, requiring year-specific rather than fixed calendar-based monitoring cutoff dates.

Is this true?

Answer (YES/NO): NO